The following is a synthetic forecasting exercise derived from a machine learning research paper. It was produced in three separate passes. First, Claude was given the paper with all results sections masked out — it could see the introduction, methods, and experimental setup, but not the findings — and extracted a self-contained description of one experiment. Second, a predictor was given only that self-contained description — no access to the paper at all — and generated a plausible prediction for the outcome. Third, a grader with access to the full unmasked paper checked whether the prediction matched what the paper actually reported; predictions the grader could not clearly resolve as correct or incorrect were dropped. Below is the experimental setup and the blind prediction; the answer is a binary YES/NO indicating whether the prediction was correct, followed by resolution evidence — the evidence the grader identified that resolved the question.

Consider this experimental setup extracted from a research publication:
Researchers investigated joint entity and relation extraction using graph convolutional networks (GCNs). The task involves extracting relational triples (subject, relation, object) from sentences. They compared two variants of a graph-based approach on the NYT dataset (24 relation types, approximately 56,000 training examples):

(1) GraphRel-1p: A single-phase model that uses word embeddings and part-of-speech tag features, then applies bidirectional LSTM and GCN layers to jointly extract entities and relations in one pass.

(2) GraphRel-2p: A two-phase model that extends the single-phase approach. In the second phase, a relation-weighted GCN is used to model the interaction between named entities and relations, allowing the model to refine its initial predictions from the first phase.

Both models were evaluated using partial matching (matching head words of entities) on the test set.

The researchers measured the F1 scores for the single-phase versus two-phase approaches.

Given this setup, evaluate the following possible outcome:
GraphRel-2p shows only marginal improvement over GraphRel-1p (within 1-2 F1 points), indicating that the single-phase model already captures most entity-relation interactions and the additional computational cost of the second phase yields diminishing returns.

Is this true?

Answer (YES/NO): YES